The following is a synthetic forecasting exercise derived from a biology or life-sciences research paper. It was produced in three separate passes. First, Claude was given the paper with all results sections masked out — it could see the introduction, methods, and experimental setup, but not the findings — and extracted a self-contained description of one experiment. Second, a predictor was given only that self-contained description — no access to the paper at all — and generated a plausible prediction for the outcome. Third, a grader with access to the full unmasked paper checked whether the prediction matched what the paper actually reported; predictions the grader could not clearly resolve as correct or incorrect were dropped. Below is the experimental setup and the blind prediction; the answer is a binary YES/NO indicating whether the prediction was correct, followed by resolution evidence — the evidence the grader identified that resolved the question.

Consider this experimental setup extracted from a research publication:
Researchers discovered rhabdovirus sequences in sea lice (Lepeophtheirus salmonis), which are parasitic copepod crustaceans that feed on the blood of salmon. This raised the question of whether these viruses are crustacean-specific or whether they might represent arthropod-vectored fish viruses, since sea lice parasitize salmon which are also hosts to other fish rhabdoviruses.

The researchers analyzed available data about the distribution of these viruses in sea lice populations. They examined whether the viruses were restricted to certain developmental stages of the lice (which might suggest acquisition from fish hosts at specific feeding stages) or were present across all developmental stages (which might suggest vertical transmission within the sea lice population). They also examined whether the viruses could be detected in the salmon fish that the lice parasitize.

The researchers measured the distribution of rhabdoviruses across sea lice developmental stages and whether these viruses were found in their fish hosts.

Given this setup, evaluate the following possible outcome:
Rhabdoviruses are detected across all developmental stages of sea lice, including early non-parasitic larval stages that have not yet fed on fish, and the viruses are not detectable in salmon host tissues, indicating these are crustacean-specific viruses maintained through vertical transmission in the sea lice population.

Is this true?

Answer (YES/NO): YES